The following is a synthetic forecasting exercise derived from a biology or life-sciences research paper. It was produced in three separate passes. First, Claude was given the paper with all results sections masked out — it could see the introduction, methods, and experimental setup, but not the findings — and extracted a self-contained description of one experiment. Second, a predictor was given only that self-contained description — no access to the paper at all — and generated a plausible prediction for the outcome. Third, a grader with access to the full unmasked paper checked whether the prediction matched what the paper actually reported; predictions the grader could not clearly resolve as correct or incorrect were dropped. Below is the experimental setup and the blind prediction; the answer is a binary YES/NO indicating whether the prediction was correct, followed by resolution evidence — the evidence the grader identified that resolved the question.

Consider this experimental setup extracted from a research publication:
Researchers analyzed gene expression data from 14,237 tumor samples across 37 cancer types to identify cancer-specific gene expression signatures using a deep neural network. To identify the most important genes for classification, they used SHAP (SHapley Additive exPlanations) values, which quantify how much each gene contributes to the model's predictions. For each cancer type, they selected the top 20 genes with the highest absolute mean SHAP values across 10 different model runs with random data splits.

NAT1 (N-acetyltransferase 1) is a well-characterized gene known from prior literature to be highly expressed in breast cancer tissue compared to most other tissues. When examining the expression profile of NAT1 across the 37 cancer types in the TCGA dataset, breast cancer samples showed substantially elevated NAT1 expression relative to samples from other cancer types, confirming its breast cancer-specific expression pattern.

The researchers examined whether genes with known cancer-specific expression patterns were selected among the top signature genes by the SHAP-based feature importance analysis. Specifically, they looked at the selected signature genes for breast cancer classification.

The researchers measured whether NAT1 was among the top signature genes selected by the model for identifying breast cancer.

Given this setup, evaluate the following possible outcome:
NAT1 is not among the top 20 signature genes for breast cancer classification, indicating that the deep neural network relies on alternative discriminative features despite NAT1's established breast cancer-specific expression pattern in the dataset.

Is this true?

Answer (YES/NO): YES